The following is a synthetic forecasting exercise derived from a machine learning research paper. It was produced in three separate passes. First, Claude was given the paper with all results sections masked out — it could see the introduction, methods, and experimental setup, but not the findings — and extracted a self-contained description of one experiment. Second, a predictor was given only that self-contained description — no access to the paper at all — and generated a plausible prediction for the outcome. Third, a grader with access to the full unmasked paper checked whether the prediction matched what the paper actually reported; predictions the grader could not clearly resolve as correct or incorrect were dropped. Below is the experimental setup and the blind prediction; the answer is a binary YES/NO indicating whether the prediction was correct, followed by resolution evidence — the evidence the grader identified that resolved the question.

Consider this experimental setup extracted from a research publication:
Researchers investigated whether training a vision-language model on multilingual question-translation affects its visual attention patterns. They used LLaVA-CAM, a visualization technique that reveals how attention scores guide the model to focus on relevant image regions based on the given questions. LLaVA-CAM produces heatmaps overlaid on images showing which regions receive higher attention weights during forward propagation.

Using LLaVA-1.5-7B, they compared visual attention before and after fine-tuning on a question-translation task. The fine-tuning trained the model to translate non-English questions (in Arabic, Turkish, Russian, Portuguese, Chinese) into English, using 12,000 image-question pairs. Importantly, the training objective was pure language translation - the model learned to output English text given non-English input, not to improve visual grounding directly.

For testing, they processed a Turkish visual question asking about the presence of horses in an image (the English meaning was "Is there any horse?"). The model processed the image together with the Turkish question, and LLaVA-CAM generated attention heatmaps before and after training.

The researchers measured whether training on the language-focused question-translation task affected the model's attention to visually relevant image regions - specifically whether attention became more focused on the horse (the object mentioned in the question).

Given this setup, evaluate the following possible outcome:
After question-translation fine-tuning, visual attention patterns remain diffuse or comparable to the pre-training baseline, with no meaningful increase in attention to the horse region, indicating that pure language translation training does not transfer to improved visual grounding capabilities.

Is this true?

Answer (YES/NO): NO